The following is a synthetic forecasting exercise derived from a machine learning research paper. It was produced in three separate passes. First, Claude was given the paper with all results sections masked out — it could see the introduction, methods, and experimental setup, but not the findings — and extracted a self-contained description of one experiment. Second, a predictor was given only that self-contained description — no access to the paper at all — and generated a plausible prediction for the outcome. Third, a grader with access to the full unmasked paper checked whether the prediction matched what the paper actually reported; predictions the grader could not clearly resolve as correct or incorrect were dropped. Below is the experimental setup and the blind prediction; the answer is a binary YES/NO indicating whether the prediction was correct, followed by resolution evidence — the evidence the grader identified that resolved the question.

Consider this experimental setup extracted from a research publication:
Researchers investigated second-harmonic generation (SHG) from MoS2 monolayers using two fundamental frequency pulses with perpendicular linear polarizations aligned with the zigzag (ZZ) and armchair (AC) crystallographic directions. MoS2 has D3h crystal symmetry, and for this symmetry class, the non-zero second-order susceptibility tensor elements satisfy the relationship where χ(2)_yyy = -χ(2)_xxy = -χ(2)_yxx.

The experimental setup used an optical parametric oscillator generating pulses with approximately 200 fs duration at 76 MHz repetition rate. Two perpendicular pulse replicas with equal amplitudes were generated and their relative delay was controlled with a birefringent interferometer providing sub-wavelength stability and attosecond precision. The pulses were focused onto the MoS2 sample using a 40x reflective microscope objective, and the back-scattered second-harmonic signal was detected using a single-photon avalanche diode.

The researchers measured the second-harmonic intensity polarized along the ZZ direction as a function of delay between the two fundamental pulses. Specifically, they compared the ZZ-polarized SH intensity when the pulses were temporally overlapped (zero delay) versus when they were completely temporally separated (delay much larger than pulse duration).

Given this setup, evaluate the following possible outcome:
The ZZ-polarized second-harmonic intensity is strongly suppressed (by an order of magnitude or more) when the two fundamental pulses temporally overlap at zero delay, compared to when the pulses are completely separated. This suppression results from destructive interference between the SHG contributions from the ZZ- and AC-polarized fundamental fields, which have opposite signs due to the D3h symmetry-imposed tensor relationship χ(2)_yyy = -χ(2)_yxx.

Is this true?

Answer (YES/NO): NO